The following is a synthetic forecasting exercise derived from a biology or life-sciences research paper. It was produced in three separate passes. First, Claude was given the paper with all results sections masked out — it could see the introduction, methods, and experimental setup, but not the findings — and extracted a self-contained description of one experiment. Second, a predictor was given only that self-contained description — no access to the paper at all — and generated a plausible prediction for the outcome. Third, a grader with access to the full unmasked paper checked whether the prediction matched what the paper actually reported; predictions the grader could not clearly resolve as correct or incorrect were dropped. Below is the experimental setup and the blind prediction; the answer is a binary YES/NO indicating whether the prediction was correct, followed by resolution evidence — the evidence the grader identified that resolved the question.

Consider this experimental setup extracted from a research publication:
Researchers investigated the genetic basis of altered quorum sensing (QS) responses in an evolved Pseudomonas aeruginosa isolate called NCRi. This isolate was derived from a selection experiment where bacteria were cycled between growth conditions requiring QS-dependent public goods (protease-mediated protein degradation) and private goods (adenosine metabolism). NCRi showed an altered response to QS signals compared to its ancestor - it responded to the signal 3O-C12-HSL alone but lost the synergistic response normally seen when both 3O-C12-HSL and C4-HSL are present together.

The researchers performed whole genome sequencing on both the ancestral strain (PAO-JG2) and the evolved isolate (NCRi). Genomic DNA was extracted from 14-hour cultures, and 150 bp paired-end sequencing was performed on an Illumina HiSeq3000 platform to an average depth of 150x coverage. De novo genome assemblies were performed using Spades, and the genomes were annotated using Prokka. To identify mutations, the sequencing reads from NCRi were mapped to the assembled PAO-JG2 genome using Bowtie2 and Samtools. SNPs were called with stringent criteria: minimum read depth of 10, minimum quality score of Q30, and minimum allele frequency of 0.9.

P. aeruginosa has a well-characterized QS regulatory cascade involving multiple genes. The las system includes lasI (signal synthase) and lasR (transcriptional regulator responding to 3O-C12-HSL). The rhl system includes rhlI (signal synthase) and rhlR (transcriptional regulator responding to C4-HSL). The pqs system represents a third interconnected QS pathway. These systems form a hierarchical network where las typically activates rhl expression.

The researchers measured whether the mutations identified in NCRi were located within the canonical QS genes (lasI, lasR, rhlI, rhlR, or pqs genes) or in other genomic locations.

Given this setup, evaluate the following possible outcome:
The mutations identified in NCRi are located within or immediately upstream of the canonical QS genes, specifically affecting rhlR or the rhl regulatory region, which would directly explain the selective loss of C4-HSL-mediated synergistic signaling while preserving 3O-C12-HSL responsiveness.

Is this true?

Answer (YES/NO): NO